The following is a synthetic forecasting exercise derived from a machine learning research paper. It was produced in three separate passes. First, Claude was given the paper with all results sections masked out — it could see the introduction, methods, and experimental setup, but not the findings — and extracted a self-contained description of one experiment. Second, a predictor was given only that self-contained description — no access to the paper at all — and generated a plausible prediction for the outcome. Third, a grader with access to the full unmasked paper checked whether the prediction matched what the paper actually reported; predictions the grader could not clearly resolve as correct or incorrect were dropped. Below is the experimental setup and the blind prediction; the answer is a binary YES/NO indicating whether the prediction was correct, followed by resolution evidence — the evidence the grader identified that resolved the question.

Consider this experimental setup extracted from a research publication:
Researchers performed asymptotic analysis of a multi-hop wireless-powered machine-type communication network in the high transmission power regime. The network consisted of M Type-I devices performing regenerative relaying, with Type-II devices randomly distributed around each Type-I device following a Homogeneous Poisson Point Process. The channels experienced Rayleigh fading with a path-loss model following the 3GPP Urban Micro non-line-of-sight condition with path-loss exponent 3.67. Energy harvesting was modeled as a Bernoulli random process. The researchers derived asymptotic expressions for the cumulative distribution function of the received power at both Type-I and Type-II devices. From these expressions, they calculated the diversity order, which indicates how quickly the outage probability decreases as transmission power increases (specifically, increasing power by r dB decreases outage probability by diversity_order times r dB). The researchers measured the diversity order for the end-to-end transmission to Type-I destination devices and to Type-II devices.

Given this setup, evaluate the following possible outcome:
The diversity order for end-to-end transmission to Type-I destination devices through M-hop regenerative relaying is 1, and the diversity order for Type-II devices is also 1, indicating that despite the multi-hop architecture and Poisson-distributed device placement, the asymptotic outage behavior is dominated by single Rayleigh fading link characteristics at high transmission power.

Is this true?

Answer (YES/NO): YES